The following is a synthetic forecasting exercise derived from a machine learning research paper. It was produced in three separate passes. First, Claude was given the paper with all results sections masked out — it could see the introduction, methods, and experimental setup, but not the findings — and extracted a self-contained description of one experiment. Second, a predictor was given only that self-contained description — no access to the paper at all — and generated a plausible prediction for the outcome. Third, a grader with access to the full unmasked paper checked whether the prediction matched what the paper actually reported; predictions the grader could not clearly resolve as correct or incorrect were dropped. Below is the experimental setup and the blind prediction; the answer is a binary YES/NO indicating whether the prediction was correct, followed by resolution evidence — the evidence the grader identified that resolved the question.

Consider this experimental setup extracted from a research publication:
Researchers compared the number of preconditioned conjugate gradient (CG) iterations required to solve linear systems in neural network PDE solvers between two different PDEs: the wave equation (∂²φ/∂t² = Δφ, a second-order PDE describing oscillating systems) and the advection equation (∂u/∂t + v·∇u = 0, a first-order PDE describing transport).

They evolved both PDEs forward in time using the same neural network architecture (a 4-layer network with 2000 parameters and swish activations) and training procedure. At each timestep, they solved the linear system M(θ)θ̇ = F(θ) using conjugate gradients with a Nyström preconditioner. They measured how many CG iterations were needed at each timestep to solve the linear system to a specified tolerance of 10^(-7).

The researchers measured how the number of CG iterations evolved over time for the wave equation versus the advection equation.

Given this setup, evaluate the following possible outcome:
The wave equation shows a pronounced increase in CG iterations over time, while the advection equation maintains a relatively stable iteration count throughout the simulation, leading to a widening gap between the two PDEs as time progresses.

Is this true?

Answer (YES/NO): YES